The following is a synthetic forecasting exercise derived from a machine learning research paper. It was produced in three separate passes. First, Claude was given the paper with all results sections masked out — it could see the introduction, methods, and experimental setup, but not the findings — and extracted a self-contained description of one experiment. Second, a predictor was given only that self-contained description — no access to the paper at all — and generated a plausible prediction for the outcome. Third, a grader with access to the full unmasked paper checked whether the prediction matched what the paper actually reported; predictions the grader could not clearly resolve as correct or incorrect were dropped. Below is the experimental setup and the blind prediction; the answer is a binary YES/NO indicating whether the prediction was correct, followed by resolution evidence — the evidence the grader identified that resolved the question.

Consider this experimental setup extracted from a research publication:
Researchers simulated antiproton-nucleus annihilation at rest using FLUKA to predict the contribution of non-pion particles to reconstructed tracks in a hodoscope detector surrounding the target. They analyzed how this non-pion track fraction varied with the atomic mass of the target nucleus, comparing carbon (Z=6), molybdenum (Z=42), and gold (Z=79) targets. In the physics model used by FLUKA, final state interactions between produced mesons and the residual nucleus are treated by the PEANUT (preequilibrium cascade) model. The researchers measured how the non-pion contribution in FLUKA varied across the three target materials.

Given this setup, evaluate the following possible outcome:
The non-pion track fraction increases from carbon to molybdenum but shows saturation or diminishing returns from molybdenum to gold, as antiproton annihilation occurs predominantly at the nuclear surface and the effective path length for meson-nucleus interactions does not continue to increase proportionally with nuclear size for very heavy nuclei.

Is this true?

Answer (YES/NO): NO